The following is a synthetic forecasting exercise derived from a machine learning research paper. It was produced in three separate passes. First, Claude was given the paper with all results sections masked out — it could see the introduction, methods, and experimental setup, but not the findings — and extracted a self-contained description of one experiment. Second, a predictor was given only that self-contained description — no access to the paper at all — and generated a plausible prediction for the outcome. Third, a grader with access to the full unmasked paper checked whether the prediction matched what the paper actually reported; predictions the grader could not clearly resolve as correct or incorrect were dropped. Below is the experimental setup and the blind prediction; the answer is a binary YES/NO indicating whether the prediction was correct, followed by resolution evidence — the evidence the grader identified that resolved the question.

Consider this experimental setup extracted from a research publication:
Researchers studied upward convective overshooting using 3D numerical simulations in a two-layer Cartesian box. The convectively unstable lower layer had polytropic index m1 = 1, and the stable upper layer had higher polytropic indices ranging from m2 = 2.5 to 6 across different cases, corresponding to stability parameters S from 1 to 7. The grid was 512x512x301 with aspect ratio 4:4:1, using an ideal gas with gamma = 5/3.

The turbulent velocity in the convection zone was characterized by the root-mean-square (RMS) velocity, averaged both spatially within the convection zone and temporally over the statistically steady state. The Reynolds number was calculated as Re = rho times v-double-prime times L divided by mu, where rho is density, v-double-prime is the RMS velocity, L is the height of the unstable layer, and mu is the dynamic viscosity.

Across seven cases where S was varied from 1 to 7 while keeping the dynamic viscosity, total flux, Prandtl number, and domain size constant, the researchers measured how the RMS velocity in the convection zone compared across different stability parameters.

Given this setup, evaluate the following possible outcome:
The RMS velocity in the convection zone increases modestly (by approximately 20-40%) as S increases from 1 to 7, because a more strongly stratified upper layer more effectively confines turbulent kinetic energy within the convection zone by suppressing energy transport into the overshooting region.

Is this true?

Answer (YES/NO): NO